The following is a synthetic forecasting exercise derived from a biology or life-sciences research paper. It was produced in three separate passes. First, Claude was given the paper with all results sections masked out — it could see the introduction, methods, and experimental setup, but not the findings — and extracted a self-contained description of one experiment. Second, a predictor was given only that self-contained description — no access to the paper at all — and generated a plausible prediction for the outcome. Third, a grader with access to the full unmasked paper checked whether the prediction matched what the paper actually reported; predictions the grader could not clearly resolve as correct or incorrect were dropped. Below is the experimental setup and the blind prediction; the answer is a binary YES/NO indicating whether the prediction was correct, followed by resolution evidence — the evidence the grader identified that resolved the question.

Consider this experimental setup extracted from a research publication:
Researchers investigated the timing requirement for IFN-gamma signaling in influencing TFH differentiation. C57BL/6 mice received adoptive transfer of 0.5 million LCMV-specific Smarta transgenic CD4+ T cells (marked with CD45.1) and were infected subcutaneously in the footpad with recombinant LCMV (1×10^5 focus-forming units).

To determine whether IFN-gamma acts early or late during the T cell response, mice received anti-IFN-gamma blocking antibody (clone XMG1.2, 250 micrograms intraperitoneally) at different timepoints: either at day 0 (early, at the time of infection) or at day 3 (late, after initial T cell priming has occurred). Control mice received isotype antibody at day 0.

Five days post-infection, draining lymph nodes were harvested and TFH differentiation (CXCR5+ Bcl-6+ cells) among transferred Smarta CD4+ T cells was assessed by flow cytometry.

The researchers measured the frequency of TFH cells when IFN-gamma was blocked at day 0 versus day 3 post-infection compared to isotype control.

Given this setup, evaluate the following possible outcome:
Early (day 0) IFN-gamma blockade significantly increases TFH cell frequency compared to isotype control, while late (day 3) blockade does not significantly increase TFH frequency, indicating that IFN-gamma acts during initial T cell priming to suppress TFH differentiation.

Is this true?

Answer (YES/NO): YES